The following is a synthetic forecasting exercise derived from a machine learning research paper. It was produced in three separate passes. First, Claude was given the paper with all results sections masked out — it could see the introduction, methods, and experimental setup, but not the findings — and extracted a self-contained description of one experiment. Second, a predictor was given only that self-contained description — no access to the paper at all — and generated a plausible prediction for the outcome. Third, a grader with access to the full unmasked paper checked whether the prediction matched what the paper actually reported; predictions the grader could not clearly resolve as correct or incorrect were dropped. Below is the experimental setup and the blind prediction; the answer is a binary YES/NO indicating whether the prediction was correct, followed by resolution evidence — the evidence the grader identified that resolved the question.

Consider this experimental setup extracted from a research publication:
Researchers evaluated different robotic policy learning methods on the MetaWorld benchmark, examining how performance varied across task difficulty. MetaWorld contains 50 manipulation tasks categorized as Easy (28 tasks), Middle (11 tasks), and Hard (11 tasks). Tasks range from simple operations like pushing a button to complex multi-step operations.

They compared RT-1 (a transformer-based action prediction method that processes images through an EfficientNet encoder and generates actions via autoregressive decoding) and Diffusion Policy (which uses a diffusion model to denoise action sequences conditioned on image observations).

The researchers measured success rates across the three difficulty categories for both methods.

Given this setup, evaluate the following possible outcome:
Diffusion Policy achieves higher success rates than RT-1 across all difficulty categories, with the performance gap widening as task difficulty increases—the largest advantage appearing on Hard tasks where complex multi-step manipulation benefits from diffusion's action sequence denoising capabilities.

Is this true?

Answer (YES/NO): NO